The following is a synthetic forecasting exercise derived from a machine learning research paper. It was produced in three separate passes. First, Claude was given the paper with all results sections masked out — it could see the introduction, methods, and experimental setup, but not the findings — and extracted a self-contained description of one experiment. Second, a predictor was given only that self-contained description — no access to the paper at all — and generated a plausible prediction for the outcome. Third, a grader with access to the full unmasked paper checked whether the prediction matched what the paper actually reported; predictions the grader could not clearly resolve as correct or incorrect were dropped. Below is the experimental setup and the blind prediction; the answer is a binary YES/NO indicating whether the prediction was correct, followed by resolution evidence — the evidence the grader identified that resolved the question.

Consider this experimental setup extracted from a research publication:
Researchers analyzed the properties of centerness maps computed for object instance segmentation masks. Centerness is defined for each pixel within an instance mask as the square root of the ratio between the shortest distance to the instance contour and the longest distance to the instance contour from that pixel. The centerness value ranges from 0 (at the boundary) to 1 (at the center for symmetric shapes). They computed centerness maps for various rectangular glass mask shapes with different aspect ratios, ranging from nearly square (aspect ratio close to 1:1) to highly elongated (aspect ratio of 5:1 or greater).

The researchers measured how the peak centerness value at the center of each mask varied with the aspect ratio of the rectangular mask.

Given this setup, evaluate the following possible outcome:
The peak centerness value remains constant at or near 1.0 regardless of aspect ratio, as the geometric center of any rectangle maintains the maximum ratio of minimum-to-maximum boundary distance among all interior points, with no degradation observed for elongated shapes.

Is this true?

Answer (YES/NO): NO